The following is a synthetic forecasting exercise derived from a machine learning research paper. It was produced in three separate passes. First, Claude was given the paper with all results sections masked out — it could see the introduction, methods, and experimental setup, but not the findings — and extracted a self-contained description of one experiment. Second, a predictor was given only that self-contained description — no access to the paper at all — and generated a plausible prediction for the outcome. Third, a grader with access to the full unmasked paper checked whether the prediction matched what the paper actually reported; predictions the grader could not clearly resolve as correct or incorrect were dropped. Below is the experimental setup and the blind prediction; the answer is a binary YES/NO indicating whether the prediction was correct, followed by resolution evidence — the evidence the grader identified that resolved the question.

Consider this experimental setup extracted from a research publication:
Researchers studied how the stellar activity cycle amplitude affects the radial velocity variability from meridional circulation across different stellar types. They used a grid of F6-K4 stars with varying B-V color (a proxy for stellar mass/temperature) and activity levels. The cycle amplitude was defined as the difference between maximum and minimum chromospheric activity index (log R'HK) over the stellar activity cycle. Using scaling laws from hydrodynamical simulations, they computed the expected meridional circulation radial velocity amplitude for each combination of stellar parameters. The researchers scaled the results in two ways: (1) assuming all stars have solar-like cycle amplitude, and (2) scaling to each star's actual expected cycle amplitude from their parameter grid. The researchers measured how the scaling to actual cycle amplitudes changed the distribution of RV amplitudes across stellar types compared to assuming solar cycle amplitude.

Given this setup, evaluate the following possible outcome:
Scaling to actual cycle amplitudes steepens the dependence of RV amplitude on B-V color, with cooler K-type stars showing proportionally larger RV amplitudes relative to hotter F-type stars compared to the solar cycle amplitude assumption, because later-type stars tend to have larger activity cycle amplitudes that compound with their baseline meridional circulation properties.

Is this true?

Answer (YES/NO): NO